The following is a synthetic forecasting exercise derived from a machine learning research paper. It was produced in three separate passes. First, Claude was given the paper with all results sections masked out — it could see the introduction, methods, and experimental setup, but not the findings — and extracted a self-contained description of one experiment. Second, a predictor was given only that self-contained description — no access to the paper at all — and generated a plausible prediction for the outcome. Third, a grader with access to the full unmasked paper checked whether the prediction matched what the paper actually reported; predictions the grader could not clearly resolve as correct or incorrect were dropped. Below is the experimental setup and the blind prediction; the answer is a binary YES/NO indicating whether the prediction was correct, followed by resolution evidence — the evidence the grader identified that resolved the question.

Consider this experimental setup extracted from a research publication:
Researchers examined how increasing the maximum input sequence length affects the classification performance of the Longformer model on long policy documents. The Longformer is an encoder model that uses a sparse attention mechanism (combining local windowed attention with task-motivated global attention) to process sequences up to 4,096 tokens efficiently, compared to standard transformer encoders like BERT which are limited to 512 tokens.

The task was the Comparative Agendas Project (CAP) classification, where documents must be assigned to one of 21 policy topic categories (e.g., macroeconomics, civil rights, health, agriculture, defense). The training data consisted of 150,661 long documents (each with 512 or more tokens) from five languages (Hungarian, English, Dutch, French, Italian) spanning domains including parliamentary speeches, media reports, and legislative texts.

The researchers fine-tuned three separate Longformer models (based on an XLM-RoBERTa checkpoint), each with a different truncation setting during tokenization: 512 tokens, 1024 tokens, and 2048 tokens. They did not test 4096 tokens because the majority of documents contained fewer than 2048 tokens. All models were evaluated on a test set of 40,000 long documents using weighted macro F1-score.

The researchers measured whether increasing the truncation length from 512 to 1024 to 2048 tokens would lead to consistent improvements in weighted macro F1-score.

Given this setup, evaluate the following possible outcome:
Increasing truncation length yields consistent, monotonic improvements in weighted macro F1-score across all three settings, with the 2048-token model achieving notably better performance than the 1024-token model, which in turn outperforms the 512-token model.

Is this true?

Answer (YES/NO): NO